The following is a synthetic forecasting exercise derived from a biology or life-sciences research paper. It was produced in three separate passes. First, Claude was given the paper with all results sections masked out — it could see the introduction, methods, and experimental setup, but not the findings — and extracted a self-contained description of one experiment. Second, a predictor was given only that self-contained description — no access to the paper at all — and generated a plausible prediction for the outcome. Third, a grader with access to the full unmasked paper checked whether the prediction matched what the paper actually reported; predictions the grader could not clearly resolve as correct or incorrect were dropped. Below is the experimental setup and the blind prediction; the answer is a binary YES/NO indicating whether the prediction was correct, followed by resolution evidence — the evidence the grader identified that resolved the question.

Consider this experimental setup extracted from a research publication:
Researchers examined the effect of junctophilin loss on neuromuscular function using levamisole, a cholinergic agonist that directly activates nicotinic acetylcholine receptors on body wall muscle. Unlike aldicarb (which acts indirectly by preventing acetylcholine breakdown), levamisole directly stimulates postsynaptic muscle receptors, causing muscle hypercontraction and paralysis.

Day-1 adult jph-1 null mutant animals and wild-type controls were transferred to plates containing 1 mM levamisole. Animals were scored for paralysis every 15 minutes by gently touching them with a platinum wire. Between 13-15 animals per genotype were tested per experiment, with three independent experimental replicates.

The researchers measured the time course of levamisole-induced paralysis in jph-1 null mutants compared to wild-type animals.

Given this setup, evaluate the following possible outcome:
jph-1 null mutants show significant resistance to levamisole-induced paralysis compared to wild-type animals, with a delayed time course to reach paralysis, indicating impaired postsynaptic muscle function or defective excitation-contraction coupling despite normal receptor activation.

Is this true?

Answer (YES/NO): NO